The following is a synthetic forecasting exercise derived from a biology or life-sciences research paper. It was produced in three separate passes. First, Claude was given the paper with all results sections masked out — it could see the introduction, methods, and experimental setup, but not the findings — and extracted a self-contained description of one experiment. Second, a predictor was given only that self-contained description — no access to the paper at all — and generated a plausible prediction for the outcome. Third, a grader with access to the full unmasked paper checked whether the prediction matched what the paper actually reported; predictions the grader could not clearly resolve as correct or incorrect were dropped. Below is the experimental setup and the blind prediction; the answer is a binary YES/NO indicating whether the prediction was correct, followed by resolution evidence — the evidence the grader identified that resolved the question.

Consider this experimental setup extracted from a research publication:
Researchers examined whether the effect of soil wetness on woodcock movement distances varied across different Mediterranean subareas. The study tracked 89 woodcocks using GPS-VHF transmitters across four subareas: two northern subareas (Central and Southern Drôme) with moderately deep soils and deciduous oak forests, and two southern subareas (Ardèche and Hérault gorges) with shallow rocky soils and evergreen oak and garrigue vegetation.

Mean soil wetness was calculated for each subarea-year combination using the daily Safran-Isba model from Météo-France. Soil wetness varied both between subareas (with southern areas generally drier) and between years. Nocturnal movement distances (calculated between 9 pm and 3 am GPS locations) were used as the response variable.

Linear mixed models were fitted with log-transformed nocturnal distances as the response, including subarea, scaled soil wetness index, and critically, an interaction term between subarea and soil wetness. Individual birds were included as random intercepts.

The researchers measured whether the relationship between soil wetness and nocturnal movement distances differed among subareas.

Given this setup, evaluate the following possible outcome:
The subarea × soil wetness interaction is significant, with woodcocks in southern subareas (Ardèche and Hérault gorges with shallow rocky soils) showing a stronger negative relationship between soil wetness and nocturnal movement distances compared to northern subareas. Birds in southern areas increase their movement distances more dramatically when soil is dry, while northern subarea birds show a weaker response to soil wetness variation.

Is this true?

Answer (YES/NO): NO